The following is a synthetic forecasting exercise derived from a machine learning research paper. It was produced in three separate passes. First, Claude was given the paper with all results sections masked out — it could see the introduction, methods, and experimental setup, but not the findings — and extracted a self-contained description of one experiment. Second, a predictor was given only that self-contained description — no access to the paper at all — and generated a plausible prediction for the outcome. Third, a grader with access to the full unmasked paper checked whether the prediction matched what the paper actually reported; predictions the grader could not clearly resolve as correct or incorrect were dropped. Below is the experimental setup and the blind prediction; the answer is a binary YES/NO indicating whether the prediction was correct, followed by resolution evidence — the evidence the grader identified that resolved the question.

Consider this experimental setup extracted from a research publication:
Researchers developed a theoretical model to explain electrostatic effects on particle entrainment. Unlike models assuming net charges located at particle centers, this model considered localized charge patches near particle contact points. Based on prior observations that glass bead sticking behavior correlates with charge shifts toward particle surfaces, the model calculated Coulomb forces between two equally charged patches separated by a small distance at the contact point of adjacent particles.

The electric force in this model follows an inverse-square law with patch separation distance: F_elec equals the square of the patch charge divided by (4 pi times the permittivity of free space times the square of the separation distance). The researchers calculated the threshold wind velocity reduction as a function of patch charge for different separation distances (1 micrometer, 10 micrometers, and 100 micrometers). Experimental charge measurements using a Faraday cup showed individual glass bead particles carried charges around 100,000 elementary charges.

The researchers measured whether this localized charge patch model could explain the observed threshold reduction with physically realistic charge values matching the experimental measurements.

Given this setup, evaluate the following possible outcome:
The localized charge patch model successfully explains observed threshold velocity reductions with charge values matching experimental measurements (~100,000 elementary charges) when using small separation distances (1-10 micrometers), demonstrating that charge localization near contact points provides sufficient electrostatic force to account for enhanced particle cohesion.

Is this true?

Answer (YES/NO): YES